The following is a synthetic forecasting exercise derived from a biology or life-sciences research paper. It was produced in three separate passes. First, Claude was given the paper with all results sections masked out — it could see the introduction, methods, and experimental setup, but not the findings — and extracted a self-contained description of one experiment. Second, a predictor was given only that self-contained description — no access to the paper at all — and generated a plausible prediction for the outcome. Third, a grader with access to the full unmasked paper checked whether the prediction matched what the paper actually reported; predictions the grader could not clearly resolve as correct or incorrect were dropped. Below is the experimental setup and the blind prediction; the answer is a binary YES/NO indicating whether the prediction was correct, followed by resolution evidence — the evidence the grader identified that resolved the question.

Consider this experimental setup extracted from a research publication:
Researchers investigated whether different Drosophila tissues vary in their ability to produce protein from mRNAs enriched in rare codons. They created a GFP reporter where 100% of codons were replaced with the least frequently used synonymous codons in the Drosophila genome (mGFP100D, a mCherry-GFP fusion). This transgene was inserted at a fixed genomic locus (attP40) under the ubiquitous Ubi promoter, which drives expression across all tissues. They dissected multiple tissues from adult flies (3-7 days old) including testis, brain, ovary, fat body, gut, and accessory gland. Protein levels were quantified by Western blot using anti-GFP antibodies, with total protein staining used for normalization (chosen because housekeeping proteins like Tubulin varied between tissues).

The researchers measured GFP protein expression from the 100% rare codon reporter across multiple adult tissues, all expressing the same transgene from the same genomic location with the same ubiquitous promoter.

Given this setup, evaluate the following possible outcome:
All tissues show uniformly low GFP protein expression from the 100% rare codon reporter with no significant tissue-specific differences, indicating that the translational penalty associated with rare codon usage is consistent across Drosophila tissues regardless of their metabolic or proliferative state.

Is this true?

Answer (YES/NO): NO